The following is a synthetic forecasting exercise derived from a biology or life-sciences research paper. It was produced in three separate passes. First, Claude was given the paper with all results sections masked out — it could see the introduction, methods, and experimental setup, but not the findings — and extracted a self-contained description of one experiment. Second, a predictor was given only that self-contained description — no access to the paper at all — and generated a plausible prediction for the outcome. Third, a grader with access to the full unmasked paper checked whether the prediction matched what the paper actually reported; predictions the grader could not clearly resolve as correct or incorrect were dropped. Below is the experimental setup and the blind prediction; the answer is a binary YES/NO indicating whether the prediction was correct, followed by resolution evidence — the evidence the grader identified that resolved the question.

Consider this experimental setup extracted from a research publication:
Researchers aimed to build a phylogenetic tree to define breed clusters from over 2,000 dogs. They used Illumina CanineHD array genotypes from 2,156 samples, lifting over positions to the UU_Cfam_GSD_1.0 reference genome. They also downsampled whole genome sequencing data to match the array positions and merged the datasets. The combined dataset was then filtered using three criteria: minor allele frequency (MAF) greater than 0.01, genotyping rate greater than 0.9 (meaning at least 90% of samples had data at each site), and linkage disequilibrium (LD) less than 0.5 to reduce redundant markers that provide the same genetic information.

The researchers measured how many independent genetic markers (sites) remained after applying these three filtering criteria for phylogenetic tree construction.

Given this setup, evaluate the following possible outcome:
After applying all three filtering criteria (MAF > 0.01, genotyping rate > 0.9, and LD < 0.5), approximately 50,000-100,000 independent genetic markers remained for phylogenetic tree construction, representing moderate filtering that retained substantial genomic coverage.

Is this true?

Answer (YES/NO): YES